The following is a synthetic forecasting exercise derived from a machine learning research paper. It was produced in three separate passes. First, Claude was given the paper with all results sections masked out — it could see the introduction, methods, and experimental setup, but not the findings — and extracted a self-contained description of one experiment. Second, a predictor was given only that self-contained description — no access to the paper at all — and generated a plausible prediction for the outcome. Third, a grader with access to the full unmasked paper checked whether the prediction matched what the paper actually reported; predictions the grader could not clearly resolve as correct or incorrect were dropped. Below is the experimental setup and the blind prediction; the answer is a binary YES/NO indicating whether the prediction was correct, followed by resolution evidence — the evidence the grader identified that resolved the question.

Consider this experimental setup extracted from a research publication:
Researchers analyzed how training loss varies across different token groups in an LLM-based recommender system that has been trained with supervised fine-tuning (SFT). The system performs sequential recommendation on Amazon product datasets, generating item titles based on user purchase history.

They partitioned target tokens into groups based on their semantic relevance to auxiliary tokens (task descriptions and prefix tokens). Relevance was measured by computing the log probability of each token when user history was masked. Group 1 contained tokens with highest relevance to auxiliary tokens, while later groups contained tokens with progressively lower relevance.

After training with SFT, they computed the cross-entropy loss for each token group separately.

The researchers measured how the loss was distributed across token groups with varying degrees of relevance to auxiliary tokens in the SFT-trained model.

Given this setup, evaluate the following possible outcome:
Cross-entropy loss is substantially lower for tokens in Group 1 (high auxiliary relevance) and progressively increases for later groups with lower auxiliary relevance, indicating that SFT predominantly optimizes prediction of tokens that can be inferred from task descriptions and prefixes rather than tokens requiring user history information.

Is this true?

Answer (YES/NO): YES